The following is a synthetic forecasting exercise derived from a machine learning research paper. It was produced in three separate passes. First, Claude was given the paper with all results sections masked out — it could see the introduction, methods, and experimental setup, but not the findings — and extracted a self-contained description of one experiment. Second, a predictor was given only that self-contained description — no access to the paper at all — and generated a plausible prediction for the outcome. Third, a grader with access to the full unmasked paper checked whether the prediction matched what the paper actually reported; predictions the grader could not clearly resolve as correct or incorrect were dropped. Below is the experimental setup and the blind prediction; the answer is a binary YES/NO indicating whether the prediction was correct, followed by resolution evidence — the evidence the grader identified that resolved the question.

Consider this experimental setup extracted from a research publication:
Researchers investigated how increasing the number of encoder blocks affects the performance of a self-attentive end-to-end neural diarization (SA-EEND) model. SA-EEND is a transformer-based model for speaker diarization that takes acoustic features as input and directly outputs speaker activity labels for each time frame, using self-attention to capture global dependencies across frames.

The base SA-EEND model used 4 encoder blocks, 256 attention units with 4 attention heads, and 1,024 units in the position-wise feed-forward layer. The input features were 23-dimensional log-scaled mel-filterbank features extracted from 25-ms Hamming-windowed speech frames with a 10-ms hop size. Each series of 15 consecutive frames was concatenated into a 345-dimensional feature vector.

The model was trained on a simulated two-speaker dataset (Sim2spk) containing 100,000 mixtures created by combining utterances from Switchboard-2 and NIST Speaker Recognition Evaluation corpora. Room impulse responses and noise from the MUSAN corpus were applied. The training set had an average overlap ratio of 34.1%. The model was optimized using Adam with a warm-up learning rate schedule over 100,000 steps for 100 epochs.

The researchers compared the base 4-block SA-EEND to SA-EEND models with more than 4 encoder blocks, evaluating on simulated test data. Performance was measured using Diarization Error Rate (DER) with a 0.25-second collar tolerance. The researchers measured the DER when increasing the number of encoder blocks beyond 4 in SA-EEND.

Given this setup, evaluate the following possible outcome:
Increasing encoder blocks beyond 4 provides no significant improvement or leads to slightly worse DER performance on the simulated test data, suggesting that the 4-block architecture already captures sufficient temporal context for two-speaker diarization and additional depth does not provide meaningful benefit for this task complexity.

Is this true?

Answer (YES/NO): NO